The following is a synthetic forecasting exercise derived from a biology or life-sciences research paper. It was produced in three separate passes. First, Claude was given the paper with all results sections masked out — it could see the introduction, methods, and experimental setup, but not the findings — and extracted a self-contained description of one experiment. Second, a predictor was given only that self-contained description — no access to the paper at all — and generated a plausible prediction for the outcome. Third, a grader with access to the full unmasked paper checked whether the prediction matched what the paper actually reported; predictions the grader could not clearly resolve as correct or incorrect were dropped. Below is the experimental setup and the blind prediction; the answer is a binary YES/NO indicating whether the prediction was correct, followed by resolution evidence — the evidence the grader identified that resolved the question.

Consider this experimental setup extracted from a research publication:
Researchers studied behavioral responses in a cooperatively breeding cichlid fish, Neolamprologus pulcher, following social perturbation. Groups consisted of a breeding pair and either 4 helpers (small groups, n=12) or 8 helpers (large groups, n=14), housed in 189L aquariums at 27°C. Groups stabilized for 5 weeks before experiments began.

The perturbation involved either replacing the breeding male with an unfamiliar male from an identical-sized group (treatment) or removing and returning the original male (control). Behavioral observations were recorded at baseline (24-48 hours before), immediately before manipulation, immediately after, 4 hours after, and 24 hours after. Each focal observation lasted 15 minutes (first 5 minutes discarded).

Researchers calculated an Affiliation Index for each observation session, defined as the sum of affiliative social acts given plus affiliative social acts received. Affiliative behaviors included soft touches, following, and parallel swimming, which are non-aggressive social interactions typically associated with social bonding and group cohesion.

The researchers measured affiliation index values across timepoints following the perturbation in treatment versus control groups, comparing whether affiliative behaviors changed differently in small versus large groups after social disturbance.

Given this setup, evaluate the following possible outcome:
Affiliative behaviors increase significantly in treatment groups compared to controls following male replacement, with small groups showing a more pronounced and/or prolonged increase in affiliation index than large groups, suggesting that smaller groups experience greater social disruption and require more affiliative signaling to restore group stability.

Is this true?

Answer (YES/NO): NO